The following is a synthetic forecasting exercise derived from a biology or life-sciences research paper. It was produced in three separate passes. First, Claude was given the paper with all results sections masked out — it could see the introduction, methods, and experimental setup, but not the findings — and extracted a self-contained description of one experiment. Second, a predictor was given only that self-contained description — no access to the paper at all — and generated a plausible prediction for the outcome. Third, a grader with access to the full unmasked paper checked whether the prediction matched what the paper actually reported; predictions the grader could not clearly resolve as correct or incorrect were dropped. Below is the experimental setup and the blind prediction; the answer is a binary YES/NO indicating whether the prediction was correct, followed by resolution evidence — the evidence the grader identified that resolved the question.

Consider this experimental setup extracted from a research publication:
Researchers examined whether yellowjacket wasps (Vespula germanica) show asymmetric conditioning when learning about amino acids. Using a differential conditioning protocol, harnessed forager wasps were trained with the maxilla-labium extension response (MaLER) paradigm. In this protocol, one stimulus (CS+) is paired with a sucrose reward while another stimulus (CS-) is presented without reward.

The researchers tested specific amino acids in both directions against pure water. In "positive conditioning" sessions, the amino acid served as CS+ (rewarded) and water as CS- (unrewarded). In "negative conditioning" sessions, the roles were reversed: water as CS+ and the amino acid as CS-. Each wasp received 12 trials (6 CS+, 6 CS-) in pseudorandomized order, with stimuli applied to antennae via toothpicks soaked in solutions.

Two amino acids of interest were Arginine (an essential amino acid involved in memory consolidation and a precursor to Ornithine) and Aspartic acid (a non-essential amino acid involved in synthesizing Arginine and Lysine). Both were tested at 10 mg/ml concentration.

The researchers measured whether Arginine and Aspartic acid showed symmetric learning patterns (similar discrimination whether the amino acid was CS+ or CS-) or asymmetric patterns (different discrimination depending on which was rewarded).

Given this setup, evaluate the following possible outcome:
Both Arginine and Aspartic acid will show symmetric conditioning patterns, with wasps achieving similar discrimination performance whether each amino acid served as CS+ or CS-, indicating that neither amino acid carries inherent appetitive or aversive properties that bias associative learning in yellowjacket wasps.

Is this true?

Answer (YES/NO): NO